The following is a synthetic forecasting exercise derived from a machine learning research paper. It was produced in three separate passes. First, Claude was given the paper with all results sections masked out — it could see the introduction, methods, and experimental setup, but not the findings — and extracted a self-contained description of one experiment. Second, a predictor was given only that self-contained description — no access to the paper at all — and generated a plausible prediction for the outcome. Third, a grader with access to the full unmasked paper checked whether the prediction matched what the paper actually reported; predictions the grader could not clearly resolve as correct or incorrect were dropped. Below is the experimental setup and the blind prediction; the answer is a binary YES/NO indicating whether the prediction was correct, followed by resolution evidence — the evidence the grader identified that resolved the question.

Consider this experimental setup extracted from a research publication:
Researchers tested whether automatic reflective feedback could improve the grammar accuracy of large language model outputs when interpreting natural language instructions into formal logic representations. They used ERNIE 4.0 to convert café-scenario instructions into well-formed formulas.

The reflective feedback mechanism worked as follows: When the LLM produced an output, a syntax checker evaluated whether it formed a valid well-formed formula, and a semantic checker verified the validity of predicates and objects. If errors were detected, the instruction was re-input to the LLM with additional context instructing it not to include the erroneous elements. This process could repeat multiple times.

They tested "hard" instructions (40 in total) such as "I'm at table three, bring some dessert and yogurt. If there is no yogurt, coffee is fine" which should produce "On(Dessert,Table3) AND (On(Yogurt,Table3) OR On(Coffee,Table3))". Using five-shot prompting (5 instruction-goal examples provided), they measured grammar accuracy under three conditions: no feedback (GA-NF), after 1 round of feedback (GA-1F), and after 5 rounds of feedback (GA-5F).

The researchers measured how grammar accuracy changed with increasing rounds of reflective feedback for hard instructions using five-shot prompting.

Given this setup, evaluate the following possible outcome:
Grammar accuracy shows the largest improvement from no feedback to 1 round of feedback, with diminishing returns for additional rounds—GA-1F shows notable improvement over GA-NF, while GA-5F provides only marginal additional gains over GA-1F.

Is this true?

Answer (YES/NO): YES